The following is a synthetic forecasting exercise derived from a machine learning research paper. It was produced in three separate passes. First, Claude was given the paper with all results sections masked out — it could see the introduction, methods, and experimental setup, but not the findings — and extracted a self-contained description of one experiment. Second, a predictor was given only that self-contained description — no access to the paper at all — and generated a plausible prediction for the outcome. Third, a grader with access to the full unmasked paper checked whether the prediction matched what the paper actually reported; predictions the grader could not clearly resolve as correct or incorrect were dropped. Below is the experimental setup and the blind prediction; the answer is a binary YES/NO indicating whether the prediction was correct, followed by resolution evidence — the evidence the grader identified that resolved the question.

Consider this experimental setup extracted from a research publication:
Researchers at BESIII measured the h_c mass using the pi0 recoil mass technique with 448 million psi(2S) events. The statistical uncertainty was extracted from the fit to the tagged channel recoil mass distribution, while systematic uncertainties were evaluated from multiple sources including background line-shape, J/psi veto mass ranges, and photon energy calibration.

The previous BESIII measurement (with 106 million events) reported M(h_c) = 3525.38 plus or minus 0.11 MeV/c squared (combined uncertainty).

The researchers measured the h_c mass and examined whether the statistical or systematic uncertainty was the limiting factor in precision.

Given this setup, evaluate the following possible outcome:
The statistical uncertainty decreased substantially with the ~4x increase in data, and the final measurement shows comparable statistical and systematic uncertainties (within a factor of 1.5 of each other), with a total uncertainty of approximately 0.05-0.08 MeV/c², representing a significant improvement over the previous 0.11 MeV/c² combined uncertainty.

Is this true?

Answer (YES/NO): NO